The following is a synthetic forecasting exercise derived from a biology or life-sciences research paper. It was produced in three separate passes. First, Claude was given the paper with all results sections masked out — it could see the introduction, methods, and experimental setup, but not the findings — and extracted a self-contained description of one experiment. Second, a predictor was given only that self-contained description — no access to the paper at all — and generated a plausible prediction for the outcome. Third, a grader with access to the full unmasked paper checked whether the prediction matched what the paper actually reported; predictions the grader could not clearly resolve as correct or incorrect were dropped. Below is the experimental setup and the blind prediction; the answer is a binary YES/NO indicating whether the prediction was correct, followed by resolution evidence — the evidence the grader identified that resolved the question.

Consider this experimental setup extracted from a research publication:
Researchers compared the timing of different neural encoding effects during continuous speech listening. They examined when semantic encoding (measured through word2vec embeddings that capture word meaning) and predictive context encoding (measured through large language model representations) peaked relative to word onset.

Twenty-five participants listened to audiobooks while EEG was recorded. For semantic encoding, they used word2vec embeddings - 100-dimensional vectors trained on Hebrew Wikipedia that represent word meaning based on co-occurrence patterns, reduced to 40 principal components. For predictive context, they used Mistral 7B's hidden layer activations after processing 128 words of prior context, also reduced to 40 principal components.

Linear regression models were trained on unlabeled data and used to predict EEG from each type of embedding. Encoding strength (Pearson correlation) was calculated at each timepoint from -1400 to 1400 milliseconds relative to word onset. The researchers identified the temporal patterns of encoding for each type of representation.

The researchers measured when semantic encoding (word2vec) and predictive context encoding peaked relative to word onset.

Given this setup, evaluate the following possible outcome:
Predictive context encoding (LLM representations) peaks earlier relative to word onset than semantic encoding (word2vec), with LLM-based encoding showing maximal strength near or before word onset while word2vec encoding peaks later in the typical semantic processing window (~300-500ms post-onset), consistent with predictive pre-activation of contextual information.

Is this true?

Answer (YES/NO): YES